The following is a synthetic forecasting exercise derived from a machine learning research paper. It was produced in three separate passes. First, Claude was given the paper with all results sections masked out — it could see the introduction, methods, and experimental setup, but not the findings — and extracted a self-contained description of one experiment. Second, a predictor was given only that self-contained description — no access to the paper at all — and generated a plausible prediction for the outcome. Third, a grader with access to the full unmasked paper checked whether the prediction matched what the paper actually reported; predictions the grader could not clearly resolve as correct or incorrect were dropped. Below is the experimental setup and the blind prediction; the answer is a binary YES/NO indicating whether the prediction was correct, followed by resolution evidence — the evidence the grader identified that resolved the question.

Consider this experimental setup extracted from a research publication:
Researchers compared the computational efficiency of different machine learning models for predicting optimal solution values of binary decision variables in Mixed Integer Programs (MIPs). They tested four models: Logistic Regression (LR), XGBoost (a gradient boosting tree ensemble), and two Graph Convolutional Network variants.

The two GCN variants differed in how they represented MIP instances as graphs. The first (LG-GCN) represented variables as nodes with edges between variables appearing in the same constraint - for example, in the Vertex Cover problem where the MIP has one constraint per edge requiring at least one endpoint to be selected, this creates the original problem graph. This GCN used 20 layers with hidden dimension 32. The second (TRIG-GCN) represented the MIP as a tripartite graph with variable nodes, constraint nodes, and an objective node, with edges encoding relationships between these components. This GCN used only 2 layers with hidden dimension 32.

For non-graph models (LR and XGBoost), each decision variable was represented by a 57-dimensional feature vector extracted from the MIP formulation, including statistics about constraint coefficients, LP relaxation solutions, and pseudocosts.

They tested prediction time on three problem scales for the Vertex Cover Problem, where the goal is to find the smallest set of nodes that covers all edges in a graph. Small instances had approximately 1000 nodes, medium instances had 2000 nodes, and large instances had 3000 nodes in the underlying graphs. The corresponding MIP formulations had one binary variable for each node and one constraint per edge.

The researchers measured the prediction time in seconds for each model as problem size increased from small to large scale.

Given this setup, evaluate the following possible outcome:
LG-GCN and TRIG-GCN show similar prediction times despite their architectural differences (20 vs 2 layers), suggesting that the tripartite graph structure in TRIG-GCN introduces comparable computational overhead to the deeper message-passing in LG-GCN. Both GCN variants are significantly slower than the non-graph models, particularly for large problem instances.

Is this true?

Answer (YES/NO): NO